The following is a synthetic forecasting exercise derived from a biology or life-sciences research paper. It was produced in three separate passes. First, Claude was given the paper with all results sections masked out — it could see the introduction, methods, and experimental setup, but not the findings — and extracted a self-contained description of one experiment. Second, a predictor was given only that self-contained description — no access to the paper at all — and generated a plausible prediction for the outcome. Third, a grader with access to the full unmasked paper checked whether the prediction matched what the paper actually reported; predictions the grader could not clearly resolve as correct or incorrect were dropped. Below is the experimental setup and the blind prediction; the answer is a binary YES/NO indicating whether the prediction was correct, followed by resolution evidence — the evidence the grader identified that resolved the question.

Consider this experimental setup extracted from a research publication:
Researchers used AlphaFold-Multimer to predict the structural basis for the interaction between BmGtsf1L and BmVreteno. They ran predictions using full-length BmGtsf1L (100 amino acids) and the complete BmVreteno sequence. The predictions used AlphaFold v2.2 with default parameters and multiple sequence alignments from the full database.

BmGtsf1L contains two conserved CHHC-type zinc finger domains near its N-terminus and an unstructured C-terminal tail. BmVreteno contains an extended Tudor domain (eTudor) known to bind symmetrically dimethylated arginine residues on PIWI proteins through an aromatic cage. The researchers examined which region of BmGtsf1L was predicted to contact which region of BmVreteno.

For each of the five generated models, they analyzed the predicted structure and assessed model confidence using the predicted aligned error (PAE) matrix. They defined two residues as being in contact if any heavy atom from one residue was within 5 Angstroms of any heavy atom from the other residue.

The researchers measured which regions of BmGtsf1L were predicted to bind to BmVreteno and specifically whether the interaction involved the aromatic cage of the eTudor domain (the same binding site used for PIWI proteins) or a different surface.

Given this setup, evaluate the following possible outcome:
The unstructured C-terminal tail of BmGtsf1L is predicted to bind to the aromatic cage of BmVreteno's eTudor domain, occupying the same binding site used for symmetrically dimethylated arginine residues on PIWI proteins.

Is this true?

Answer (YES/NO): NO